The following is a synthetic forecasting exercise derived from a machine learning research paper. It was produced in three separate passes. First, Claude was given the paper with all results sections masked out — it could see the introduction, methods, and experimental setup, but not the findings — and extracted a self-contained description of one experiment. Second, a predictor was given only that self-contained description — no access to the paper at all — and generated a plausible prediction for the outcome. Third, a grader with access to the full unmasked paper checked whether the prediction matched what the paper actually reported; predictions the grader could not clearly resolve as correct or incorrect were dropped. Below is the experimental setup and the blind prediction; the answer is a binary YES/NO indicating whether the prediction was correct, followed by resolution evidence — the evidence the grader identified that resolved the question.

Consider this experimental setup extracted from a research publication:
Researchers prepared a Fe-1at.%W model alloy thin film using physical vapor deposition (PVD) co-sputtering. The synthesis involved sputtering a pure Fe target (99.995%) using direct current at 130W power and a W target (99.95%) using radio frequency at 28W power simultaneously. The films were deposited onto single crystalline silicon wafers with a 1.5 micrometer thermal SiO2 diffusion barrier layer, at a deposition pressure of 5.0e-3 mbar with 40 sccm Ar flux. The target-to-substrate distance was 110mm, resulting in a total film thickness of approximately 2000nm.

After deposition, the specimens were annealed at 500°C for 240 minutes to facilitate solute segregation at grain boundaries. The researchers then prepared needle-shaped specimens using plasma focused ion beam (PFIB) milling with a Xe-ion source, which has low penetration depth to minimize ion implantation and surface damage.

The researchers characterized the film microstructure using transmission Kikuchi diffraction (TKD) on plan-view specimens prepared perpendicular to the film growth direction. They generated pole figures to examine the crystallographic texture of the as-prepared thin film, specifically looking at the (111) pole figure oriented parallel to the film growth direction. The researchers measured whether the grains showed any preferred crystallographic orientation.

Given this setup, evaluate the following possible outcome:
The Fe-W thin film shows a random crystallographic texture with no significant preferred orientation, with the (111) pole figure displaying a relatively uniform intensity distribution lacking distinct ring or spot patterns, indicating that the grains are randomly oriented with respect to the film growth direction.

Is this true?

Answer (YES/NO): NO